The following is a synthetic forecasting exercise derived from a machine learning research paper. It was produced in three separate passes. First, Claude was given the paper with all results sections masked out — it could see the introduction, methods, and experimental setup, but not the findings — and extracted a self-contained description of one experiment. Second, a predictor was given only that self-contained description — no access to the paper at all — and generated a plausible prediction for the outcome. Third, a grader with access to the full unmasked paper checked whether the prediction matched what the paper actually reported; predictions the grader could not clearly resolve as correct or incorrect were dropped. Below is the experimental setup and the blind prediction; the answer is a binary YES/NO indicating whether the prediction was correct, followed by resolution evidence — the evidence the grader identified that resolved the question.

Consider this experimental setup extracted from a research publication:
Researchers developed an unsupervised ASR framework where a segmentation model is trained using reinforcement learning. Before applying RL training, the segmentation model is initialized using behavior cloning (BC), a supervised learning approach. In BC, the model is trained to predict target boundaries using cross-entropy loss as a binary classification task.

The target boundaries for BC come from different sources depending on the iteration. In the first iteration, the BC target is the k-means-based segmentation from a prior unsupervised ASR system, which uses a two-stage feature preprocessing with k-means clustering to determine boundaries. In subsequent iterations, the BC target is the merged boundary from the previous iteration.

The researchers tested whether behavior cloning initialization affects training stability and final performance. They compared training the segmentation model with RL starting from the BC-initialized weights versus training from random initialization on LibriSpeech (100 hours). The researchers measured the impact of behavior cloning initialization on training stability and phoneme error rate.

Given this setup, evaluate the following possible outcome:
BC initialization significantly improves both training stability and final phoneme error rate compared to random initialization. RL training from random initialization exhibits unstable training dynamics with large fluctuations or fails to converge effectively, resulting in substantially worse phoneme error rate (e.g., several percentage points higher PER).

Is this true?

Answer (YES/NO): NO